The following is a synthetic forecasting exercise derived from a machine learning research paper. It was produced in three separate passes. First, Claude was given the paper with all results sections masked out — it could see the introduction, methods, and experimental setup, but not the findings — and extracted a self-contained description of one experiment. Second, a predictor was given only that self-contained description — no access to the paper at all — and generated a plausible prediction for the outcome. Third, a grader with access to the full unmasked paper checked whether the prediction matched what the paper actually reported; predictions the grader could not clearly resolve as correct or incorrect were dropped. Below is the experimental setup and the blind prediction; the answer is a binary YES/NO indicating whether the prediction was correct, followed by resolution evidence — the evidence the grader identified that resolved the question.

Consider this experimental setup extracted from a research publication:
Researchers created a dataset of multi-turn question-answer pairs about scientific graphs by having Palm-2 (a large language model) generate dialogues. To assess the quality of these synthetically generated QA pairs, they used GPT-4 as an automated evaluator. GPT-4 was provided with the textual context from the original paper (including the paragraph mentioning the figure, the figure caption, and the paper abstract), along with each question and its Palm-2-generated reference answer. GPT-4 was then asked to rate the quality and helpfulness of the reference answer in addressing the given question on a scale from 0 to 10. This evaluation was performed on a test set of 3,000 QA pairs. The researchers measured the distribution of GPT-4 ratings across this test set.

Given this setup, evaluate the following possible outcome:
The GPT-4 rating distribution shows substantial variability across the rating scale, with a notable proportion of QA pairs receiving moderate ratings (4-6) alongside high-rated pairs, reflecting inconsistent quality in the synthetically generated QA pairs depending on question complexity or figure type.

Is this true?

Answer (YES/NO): NO